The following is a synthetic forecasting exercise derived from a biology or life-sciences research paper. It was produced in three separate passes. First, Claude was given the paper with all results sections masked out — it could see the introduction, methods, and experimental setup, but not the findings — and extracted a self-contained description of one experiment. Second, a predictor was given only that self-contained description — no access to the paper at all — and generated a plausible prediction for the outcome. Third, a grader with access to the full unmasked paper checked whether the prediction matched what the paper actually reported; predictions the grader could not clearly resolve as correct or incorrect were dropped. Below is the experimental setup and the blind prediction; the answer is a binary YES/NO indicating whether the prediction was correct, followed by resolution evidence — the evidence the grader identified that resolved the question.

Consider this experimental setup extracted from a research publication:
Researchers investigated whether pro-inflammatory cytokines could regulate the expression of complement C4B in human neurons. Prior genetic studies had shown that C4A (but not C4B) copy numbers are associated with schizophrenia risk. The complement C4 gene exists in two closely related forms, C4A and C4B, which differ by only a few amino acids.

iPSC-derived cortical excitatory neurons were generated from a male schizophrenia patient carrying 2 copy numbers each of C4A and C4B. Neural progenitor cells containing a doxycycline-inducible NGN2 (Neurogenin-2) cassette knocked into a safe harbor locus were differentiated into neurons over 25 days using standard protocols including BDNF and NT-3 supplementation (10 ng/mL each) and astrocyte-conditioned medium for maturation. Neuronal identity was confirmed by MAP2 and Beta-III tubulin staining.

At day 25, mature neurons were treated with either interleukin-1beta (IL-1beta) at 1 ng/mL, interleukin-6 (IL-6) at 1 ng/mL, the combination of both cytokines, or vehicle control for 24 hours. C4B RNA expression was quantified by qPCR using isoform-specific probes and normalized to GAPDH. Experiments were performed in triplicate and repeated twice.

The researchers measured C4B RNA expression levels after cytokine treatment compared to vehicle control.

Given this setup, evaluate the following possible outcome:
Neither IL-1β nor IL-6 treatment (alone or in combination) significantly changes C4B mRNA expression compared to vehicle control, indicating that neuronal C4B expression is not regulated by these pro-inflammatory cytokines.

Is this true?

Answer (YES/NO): YES